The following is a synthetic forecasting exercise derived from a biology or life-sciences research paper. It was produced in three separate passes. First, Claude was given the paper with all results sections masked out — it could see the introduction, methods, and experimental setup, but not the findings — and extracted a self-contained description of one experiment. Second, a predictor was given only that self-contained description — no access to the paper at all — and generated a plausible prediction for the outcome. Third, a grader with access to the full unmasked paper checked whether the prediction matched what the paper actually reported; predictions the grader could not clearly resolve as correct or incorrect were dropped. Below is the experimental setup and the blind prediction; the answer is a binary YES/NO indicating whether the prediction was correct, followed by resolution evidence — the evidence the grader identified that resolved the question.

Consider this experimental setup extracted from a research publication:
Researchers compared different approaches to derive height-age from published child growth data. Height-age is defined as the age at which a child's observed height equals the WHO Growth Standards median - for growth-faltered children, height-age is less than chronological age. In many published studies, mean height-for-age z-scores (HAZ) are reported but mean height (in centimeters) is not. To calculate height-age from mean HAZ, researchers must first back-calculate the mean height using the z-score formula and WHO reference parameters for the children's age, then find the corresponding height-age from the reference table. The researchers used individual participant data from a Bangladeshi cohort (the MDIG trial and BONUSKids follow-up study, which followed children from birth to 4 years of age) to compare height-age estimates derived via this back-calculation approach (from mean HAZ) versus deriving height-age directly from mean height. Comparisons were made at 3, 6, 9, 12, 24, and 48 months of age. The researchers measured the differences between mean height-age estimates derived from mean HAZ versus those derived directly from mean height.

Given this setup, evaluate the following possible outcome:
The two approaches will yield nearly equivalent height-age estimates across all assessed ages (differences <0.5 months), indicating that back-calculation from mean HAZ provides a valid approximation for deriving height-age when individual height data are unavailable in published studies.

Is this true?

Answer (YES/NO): YES